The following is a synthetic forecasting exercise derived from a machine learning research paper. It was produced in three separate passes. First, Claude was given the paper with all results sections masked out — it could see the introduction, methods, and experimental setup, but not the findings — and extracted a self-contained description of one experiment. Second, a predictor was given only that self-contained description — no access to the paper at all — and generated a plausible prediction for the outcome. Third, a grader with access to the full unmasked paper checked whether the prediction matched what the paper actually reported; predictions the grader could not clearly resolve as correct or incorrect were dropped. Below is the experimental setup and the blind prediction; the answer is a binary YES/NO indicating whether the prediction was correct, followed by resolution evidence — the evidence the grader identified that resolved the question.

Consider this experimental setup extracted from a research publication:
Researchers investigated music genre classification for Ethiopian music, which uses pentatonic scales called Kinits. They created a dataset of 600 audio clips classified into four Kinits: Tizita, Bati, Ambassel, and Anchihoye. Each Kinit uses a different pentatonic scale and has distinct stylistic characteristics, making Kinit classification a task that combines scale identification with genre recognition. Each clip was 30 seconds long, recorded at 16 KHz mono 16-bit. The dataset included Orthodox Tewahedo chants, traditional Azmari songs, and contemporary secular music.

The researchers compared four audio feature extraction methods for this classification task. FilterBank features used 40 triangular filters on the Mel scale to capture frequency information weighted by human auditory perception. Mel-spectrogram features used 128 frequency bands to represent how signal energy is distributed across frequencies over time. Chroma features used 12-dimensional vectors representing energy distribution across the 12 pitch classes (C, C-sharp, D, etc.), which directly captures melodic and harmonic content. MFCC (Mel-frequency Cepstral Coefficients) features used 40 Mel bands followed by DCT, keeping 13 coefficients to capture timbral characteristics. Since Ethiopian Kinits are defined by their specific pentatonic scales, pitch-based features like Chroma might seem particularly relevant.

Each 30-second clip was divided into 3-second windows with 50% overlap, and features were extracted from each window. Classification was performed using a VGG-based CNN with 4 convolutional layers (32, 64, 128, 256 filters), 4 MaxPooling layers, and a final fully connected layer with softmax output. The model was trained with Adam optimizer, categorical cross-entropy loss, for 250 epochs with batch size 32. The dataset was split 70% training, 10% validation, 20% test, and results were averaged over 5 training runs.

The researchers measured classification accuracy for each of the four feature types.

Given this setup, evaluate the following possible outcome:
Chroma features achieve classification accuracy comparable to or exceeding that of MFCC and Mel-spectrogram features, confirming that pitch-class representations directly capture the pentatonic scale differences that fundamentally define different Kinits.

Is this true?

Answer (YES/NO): NO